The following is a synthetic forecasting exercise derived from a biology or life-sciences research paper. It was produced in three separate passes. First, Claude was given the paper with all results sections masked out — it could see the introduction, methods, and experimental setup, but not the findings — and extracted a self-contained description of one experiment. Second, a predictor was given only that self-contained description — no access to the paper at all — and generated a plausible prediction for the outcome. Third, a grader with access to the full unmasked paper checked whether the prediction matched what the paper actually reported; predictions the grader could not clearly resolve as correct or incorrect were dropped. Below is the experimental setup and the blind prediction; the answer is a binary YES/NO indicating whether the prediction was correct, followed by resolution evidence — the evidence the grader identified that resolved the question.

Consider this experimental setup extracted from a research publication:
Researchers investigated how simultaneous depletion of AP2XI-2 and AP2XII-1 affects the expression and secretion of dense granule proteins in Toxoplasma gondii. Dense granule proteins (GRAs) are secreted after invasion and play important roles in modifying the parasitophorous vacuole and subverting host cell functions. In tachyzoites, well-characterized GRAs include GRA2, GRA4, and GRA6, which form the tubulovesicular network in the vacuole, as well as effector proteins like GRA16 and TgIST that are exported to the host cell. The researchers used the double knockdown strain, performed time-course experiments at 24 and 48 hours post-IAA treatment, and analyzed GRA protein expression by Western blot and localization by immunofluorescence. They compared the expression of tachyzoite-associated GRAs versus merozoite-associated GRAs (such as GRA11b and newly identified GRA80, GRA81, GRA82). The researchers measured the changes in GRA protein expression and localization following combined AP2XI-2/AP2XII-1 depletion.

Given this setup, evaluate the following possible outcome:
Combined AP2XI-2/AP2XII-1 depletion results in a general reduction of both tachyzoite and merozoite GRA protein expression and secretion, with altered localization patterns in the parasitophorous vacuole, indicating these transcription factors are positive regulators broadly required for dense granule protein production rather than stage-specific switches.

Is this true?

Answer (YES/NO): NO